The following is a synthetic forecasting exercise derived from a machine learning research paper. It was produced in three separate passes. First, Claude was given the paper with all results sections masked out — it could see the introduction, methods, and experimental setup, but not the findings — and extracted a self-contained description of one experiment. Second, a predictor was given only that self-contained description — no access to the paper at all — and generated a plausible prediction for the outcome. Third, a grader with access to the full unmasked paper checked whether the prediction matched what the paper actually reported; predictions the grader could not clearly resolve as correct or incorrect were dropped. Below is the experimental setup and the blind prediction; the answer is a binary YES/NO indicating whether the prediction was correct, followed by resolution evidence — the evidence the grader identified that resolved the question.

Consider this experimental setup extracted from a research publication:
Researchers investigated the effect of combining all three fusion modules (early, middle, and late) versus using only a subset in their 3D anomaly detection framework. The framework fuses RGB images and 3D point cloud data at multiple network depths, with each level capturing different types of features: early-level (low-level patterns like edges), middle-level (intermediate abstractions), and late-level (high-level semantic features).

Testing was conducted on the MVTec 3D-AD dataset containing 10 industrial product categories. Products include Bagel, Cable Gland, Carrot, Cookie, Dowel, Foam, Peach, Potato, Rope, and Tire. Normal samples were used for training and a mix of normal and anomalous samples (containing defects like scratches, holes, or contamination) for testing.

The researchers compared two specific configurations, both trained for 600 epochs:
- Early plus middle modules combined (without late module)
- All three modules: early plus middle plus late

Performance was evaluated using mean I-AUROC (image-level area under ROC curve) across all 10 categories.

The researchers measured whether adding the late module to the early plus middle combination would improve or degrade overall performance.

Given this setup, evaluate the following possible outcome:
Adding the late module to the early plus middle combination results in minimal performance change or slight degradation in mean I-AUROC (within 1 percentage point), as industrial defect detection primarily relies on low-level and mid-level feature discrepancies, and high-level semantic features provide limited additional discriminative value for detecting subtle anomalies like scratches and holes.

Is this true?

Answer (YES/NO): NO